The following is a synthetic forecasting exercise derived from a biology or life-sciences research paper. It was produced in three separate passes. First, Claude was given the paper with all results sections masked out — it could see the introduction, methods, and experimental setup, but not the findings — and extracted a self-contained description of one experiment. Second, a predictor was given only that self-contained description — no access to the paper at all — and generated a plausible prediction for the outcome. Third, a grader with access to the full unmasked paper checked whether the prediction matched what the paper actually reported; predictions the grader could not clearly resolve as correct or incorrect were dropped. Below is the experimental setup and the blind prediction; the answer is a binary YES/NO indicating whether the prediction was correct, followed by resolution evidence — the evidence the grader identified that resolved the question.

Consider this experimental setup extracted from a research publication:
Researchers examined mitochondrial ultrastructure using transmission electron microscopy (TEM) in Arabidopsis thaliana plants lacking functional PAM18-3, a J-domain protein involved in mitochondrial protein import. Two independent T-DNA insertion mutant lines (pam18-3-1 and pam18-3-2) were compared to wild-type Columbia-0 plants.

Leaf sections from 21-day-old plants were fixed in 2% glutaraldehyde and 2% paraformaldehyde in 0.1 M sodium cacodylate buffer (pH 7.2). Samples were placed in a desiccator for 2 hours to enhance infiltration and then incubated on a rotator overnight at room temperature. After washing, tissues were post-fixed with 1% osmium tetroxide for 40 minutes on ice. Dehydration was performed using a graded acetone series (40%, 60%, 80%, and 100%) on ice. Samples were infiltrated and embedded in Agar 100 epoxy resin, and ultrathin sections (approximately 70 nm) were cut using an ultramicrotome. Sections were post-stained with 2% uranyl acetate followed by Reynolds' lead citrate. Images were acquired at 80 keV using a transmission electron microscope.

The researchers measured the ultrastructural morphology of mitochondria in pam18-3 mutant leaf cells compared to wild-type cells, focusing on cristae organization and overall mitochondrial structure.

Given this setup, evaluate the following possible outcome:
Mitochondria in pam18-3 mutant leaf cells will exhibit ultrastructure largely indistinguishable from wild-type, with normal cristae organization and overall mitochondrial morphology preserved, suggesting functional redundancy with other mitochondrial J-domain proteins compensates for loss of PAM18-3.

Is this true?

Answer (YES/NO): NO